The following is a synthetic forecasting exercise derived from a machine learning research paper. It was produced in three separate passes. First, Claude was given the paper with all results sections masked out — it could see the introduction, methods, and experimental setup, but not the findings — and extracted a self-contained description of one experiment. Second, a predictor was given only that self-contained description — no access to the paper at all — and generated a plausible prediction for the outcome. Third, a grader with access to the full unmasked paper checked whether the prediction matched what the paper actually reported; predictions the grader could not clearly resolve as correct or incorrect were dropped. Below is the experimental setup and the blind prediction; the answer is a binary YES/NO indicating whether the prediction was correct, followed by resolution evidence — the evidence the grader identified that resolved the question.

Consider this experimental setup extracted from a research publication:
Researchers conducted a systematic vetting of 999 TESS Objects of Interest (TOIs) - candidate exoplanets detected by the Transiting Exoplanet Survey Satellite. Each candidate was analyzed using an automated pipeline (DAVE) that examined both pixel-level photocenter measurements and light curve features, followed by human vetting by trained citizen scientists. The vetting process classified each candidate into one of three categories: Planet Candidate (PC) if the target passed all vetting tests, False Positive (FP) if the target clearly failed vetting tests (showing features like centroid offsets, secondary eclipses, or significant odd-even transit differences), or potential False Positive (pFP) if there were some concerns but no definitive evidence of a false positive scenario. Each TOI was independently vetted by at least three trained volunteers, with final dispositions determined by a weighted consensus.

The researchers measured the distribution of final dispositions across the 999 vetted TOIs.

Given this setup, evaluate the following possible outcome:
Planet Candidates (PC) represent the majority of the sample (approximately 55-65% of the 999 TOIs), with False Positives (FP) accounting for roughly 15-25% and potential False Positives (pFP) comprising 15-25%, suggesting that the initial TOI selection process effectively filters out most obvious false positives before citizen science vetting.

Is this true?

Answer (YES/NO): NO